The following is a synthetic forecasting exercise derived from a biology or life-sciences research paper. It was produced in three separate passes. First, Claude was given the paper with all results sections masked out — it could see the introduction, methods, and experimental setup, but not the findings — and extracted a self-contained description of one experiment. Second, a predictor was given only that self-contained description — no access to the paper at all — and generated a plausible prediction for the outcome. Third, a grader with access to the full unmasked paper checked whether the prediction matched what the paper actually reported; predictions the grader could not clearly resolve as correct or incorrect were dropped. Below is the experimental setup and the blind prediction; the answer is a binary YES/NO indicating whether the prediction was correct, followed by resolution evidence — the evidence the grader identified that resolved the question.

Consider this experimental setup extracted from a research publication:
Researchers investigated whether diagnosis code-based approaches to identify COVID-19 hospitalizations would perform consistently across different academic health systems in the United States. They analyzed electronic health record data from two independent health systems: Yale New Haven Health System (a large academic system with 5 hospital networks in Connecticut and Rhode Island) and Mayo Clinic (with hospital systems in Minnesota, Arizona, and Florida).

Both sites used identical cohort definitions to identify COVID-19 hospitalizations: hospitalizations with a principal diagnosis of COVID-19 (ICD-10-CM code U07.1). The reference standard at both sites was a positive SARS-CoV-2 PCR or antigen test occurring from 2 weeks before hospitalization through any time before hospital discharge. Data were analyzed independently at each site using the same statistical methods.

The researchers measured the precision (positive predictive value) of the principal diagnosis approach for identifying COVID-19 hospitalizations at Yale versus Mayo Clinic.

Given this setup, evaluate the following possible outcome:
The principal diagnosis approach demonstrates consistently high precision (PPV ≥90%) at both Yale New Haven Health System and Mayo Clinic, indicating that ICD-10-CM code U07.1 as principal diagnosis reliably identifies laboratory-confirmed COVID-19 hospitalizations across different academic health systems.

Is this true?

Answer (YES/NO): NO